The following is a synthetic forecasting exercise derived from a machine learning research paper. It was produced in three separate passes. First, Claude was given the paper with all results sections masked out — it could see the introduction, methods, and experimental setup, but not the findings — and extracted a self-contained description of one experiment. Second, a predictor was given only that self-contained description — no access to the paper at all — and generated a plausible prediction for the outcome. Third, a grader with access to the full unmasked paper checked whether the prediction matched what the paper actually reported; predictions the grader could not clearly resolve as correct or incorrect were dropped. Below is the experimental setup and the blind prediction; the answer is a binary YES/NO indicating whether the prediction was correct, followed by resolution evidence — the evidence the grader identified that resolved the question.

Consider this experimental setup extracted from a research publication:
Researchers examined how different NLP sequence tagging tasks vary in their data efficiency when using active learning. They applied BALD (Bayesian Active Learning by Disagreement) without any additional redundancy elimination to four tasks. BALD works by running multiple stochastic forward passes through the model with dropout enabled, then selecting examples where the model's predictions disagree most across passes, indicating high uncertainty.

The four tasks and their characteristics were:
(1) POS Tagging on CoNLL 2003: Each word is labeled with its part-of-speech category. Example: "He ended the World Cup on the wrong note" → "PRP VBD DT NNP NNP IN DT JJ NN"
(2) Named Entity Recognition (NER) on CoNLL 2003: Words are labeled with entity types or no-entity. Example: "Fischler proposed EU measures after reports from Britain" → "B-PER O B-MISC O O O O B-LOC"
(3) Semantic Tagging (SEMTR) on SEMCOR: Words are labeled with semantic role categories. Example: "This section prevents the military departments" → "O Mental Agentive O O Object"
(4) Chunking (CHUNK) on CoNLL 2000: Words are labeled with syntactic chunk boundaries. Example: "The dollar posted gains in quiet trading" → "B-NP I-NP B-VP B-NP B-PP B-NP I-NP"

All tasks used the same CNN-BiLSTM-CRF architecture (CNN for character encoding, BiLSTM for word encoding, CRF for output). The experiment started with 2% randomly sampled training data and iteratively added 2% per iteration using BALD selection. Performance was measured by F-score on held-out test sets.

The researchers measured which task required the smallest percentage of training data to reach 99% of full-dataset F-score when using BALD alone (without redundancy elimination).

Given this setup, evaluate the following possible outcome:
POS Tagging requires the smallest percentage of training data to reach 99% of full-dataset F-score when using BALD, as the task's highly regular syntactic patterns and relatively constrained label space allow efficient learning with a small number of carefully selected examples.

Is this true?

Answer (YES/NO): NO